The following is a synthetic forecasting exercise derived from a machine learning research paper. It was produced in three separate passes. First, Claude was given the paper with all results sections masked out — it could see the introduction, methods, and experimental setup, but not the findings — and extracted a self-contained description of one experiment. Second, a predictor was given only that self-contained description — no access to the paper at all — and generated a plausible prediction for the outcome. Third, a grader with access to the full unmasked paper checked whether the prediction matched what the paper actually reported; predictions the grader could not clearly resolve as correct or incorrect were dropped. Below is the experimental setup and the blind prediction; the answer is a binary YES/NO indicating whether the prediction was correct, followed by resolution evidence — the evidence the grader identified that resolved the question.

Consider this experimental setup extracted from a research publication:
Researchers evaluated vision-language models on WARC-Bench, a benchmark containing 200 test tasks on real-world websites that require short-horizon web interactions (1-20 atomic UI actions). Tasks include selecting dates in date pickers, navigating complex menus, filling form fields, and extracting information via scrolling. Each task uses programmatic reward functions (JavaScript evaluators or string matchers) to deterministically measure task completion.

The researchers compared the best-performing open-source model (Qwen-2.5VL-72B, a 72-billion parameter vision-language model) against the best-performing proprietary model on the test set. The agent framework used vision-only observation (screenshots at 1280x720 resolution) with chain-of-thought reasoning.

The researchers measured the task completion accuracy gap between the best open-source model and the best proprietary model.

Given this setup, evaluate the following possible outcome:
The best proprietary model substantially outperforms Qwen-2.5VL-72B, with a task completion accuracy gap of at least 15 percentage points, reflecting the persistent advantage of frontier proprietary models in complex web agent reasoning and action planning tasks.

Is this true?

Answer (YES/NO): YES